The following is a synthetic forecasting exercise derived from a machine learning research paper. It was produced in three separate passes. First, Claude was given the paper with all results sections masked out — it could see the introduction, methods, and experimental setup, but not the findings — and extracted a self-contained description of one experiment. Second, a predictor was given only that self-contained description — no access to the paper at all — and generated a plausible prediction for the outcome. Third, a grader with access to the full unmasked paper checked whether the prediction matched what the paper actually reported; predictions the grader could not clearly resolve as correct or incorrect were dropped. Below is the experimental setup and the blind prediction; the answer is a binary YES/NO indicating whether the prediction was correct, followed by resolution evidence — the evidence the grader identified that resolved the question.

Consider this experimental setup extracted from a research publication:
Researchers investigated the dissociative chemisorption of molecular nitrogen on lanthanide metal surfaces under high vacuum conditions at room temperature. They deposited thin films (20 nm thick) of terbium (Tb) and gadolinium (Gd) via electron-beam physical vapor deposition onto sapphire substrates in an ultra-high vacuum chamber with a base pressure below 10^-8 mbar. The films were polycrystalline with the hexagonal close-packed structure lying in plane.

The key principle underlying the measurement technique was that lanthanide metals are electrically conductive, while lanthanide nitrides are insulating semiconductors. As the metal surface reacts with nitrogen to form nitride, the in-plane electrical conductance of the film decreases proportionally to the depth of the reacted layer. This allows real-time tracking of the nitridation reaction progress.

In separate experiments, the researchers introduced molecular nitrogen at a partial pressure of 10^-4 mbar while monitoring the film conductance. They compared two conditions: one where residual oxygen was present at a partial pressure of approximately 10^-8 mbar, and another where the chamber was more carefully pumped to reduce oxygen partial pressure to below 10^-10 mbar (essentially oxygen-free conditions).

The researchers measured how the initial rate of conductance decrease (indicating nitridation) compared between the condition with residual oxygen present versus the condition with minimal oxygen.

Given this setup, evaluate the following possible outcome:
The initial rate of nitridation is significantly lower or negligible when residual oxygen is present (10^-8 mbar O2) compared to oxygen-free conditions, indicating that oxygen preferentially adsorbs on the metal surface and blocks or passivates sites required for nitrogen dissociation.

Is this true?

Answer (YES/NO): YES